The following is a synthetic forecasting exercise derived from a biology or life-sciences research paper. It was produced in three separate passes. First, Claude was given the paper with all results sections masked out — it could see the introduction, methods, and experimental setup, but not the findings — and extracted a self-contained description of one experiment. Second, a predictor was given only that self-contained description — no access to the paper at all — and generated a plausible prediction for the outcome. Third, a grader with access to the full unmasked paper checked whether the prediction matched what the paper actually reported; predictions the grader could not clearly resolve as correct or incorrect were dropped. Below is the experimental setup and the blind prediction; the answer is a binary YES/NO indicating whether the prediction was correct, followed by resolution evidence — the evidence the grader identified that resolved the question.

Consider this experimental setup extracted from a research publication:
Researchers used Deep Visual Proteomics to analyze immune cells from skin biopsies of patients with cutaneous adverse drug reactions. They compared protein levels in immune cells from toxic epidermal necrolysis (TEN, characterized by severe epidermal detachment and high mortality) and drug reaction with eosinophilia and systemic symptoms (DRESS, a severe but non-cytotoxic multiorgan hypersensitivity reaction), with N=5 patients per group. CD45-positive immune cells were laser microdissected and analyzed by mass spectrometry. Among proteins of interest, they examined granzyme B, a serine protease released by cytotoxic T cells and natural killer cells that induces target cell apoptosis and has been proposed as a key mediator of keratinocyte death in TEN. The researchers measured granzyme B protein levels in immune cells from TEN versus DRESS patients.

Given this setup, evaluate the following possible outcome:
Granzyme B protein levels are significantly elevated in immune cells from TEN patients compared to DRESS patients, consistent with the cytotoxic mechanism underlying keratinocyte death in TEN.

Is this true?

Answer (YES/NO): NO